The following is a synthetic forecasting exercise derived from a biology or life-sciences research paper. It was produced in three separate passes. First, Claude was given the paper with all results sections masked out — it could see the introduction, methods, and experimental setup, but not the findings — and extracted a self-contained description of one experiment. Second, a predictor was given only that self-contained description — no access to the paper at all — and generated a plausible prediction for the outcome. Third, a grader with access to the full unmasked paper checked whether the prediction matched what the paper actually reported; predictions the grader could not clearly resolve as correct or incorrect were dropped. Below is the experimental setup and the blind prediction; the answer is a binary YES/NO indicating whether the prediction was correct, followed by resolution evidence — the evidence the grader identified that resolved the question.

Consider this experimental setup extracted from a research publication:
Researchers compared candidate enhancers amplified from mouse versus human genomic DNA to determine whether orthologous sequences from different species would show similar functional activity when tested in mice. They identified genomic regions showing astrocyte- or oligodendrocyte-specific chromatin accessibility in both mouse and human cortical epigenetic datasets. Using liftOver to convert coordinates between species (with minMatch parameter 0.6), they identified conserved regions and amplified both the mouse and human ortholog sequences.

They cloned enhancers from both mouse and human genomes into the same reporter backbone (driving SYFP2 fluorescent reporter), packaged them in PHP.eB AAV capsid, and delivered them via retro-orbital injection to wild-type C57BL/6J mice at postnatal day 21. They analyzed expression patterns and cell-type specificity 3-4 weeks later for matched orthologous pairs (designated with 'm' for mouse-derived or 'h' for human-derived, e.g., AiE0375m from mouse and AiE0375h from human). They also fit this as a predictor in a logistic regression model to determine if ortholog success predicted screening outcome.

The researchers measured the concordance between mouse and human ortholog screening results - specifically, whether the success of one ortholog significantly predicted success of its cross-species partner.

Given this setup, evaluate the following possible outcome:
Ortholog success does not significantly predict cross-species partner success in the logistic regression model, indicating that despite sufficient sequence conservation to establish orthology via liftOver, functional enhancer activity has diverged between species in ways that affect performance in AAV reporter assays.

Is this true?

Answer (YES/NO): YES